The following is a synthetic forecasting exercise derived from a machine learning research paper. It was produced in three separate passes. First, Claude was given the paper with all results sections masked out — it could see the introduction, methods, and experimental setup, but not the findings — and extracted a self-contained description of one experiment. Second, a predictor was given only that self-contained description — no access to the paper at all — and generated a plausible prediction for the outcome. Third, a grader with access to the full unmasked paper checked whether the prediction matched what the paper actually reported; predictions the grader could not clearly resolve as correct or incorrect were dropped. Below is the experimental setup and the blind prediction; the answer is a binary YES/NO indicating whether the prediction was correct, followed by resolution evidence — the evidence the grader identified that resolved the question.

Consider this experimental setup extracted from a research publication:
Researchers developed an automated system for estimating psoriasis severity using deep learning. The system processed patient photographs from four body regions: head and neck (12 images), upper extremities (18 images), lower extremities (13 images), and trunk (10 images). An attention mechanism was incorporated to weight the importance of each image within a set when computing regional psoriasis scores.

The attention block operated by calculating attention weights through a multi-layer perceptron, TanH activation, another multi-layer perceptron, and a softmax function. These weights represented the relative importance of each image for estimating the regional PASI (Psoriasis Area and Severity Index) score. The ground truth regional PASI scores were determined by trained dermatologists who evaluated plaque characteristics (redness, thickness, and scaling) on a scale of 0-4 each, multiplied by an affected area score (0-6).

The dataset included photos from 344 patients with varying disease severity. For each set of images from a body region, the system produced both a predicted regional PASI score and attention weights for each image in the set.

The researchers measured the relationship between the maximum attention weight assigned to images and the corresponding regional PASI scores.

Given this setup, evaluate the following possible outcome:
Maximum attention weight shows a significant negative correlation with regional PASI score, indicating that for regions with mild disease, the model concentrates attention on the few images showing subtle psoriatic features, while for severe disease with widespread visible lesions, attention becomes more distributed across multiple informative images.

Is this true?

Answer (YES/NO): NO